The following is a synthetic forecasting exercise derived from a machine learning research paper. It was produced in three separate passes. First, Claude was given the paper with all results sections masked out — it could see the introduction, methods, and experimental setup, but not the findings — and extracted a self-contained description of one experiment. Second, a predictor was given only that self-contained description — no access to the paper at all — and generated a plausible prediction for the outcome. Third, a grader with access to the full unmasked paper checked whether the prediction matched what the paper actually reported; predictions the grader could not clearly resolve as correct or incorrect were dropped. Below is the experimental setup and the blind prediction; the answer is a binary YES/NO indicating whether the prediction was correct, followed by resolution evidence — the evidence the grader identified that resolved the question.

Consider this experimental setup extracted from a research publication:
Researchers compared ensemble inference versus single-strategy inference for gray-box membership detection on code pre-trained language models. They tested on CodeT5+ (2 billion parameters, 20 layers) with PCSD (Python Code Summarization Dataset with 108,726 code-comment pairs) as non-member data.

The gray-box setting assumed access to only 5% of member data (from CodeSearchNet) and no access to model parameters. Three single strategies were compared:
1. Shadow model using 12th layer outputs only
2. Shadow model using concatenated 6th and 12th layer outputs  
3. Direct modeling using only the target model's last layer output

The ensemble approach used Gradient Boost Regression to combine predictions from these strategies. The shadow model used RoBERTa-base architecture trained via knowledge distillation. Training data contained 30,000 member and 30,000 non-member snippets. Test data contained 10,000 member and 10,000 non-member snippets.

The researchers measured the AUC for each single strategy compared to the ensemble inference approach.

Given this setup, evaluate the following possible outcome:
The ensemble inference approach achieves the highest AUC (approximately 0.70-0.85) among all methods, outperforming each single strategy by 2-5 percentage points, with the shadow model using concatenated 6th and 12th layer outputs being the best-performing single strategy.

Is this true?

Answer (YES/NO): NO